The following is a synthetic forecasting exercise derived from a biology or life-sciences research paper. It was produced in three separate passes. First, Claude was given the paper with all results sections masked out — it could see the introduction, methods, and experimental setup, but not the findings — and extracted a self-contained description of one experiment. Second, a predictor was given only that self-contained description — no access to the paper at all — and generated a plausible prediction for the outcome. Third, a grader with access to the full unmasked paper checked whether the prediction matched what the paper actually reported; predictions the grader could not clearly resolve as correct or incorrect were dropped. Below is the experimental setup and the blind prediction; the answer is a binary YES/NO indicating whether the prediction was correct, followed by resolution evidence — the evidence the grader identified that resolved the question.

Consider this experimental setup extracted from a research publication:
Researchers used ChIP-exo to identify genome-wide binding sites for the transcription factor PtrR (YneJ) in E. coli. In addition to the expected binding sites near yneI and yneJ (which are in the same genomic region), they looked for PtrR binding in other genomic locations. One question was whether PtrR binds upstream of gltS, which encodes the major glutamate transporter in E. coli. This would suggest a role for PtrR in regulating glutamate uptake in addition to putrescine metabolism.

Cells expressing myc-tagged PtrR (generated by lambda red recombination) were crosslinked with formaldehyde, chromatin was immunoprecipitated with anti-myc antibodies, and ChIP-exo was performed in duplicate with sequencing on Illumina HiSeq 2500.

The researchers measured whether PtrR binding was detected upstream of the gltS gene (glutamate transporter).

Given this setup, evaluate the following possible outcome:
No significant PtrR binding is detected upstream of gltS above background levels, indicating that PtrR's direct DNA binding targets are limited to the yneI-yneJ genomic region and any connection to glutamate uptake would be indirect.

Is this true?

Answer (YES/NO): NO